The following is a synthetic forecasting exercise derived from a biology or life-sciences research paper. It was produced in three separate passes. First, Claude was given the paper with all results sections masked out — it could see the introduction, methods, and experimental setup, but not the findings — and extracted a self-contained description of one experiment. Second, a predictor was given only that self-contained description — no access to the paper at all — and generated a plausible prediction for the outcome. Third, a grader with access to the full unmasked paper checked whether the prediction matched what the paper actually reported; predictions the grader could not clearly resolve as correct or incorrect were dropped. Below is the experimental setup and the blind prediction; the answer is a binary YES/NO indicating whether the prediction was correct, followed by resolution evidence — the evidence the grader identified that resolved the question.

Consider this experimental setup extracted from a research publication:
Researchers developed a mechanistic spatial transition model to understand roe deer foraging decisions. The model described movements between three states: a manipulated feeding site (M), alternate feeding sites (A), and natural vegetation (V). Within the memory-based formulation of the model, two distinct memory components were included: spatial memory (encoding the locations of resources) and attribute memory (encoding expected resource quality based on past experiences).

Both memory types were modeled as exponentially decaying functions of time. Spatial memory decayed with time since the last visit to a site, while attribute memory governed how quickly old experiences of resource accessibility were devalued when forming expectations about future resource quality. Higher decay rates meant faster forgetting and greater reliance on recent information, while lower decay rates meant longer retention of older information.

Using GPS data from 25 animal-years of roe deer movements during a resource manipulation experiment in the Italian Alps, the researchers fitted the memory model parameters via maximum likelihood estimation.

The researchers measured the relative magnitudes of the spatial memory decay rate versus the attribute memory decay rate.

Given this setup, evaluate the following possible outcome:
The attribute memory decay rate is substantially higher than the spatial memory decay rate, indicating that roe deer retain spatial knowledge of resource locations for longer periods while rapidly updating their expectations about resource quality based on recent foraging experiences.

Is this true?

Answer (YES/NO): YES